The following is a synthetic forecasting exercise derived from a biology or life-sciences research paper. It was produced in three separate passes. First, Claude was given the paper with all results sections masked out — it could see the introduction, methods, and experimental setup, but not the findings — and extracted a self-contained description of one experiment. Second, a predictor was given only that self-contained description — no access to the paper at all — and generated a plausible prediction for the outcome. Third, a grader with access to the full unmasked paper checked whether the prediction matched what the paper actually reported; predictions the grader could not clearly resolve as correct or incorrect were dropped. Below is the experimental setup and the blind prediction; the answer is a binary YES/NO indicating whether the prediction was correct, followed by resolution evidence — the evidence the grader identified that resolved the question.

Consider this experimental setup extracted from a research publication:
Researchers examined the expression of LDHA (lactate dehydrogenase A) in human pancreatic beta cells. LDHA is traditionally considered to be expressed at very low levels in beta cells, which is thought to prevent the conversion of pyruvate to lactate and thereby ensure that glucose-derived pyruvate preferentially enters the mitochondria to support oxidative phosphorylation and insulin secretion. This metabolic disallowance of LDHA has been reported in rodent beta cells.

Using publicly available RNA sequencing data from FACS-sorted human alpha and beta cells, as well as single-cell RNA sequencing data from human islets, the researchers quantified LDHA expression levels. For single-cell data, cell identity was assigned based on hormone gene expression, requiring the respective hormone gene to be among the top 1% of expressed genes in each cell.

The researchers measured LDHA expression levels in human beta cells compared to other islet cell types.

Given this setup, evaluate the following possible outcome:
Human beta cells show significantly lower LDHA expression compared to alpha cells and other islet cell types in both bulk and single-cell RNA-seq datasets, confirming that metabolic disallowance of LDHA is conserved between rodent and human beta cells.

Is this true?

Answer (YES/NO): NO